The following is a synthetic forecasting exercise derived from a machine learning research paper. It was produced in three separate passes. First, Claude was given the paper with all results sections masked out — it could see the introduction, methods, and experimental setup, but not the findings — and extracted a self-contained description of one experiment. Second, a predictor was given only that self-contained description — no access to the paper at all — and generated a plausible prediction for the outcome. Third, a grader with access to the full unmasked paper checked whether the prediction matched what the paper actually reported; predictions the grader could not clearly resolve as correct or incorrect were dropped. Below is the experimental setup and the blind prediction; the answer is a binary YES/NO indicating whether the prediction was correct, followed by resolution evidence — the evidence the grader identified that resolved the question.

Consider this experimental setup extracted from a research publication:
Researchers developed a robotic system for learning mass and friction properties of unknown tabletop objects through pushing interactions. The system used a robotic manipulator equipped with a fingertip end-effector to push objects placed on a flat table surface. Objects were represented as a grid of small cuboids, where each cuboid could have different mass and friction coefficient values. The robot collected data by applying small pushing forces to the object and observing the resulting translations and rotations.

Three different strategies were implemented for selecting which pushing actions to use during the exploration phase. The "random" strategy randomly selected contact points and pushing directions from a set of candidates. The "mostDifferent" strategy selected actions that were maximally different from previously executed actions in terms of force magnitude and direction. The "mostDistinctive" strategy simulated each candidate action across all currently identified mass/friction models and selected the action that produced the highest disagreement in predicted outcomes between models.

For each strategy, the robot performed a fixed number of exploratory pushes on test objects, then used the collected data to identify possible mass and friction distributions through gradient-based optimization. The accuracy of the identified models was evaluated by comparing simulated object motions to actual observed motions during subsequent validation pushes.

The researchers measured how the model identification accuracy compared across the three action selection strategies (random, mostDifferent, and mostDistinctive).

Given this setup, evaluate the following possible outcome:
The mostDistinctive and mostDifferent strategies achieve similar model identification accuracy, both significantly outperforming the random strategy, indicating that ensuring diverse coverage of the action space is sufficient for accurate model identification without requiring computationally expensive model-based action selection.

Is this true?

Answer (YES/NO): NO